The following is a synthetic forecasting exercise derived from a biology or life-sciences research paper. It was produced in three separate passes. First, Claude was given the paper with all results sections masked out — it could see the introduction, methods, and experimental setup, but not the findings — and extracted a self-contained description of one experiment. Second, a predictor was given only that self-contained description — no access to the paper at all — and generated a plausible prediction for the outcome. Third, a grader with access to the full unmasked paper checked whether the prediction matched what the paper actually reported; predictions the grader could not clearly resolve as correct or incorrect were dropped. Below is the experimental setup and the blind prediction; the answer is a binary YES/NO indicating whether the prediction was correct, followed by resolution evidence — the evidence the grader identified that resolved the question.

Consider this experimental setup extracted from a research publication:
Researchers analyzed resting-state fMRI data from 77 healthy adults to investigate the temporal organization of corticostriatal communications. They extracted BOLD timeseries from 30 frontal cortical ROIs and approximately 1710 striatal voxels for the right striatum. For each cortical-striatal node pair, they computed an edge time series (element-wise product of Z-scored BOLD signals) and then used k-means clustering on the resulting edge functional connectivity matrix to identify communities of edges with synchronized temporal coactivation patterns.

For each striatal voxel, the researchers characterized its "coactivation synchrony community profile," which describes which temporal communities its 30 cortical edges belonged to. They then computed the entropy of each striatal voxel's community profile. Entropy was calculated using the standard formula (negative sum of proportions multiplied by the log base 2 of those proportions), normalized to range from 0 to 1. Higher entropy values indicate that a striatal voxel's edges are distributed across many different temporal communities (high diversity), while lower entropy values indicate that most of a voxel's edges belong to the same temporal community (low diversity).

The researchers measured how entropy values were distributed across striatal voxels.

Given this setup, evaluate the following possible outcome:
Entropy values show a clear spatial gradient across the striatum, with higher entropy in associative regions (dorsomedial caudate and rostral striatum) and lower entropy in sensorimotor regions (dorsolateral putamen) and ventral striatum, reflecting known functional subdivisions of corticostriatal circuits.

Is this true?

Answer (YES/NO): NO